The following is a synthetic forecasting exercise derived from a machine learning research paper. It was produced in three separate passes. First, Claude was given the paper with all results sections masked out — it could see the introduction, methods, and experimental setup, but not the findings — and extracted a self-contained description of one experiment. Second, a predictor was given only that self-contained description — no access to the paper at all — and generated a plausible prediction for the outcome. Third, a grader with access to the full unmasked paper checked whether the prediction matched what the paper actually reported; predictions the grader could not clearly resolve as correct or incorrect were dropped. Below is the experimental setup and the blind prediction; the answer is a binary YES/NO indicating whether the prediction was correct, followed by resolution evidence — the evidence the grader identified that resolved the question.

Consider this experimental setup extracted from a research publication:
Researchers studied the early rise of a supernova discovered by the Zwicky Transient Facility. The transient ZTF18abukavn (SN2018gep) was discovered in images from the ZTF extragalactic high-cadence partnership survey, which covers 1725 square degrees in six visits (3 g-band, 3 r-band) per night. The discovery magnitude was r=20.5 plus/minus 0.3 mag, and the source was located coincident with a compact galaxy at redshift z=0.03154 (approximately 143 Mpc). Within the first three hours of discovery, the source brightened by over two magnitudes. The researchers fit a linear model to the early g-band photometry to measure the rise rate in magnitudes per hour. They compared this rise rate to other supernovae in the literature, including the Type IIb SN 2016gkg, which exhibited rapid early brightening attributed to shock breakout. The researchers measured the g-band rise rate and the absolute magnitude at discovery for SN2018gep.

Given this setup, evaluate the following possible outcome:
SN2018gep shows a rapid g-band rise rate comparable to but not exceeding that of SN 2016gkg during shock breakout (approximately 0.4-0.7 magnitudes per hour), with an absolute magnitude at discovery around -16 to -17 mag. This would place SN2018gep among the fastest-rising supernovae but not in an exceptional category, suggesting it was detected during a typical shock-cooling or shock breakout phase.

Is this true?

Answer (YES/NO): NO